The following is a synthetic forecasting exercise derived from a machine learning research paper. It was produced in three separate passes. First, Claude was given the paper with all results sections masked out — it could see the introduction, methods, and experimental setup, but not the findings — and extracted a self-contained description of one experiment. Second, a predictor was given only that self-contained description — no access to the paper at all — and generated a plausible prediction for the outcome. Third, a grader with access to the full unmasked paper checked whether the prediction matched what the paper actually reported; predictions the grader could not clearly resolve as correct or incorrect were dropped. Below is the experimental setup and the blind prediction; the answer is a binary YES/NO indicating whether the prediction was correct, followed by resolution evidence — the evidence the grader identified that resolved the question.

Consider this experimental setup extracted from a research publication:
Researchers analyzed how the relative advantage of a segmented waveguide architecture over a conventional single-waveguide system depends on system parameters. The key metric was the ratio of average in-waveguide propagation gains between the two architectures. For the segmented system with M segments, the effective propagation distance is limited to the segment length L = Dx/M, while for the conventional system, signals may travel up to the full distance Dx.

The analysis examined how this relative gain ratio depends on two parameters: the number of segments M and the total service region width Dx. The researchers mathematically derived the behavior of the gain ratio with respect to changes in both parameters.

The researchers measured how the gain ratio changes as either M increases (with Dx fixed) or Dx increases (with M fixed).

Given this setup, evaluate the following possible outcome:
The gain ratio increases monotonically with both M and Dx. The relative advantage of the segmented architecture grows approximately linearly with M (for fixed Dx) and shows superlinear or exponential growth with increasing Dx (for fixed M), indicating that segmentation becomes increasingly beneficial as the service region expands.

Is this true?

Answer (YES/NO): NO